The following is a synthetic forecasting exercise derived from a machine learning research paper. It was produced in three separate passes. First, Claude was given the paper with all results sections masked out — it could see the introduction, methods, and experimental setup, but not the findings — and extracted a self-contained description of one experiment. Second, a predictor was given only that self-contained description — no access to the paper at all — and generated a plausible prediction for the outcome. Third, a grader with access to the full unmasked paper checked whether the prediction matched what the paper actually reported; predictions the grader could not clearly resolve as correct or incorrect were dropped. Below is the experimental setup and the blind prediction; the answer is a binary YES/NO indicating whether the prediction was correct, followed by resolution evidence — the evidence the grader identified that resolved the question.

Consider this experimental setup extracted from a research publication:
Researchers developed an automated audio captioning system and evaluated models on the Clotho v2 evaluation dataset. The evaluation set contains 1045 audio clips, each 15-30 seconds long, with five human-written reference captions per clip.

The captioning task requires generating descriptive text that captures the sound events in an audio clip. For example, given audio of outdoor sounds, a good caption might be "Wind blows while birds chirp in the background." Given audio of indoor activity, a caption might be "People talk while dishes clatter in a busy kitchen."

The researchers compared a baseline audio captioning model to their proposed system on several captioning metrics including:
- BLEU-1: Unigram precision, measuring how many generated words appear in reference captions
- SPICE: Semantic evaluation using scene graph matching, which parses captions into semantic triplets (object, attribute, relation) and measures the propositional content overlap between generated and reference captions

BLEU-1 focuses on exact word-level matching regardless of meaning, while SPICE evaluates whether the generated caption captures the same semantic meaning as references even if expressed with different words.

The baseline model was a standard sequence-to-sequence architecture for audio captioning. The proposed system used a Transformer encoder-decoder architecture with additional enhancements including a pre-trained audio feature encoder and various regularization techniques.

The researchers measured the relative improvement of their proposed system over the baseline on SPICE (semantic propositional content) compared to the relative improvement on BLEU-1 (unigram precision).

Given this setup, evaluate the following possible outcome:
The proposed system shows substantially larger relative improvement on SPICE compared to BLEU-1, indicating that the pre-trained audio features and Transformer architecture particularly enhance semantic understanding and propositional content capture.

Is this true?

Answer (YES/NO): YES